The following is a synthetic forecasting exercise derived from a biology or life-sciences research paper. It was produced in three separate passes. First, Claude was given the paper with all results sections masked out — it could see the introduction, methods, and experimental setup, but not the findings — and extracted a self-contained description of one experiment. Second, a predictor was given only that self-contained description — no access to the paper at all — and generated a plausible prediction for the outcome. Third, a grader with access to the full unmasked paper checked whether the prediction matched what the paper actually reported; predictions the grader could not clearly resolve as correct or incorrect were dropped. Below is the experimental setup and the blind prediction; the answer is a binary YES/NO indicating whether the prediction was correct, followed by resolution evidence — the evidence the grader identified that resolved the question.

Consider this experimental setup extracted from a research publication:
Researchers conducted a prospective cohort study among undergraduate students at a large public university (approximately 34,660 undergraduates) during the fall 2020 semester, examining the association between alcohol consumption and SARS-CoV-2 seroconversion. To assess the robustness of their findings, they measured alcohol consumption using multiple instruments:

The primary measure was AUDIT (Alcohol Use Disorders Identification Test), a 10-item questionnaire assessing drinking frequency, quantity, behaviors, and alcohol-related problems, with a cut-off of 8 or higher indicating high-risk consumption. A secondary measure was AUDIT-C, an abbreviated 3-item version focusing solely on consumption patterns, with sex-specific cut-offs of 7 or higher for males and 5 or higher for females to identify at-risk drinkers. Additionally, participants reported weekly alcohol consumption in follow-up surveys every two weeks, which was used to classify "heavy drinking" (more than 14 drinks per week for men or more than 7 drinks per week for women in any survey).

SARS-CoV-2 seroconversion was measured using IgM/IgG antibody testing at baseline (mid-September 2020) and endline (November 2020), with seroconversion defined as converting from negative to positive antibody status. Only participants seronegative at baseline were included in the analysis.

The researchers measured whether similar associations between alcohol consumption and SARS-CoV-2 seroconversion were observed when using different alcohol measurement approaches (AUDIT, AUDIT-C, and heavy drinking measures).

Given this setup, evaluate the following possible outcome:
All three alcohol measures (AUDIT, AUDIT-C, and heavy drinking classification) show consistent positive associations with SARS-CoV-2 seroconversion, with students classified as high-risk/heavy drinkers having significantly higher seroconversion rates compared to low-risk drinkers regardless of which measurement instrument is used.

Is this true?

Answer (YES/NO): YES